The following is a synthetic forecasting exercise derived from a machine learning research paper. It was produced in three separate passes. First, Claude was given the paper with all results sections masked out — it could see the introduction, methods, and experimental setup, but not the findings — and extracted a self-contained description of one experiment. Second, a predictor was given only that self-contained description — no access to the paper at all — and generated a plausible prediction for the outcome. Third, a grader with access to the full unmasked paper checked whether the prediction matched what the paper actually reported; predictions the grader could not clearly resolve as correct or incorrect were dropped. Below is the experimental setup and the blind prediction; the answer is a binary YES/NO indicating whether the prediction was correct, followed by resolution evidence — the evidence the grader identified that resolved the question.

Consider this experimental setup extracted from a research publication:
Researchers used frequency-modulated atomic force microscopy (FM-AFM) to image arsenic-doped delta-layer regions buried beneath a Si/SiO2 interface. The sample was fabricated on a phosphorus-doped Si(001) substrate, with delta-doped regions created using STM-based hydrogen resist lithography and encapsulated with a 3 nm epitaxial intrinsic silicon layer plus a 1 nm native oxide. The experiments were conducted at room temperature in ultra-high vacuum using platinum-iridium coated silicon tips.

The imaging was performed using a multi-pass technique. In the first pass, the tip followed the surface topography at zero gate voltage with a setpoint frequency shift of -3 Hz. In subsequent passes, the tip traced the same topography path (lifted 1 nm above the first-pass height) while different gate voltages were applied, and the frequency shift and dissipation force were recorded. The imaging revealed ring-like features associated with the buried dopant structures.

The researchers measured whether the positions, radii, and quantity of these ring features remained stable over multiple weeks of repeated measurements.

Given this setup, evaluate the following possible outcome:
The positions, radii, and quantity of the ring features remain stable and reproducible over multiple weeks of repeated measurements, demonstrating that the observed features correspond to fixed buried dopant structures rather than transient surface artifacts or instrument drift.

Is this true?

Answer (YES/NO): NO